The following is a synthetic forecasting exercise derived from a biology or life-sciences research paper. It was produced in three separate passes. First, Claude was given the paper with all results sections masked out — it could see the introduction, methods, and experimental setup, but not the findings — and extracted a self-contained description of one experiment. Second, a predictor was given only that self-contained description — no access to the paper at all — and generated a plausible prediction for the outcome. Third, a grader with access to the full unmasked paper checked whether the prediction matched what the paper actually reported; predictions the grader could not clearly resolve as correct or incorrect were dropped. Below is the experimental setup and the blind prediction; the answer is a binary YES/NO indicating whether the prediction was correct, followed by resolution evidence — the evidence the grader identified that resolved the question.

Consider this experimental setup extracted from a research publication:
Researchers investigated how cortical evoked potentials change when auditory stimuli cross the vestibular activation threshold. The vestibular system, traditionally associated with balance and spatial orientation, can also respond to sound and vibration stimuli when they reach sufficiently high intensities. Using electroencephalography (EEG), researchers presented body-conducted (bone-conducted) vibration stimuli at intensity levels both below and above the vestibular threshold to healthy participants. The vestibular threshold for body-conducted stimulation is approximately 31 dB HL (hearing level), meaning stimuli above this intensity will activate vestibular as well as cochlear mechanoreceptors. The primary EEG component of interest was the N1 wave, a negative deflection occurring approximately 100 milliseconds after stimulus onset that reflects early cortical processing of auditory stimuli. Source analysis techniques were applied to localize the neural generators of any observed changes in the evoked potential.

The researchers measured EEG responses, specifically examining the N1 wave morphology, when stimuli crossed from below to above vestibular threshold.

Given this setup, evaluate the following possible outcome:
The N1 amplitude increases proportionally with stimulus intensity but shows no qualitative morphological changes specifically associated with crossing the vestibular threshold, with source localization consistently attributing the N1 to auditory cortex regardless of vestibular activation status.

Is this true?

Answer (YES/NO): NO